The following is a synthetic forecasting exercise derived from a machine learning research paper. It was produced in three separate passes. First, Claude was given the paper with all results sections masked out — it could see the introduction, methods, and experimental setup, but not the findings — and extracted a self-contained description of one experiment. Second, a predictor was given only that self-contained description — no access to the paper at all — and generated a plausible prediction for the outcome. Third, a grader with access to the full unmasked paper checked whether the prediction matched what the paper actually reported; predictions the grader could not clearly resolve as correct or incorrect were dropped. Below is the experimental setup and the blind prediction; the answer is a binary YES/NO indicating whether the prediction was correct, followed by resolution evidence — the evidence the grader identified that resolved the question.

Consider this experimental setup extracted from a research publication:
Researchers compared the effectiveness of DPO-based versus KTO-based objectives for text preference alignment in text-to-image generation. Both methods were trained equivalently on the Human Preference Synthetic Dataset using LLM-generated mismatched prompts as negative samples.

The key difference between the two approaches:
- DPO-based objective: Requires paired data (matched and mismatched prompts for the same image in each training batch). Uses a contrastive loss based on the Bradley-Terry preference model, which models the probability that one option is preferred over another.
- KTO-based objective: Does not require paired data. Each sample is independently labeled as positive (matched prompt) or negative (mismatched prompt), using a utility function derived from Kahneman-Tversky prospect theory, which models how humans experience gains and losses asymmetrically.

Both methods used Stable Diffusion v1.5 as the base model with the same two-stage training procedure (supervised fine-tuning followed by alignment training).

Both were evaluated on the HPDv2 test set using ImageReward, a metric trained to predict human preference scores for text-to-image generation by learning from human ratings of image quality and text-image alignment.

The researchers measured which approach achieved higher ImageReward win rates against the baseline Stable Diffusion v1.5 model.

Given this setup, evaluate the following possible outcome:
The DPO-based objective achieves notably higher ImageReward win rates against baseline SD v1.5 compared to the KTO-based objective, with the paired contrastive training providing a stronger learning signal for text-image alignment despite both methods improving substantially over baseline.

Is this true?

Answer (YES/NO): NO